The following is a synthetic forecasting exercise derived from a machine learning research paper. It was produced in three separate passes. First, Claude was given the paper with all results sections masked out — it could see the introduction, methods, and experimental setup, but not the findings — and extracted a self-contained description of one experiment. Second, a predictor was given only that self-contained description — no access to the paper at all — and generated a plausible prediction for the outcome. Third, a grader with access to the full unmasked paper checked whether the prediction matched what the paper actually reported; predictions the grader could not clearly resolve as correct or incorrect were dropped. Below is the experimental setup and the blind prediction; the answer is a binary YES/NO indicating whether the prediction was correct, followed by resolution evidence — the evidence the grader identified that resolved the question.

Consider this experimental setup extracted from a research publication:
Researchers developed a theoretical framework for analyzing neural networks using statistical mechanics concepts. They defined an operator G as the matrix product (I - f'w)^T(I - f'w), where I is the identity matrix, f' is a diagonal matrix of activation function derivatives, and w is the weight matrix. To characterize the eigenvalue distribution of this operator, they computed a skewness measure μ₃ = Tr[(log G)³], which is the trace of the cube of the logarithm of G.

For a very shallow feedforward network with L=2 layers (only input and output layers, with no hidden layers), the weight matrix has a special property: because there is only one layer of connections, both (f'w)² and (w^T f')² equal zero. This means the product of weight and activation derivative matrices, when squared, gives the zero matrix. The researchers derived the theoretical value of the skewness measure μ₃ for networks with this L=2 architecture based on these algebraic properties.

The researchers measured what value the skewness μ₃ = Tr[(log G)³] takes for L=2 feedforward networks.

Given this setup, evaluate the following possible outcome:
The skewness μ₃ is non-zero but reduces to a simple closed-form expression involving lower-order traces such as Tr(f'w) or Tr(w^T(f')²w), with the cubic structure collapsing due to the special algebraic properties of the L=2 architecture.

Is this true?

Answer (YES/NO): NO